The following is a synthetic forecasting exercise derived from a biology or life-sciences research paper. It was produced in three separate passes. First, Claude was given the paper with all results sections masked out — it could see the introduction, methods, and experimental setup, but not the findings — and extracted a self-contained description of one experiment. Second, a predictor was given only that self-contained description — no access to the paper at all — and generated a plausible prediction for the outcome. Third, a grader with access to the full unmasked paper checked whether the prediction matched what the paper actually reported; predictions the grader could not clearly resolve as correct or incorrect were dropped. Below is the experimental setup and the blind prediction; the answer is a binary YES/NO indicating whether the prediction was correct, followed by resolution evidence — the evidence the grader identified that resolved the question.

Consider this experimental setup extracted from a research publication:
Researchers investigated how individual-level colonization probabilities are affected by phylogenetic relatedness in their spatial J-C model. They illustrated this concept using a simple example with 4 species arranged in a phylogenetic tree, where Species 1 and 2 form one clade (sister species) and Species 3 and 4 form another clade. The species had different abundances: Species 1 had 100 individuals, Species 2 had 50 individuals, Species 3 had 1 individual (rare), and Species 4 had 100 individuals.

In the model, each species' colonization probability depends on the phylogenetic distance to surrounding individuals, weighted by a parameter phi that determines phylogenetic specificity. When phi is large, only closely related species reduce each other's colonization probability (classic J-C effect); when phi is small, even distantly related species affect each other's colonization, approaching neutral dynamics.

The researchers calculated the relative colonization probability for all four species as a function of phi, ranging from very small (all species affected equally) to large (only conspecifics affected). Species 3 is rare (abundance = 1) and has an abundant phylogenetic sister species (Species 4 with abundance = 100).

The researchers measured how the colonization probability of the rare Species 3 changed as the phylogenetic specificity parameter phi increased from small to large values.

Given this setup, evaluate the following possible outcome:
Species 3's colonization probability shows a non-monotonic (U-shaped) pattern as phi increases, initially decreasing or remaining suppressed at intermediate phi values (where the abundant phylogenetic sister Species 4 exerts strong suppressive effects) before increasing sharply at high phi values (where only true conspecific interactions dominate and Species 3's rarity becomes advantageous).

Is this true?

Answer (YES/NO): NO